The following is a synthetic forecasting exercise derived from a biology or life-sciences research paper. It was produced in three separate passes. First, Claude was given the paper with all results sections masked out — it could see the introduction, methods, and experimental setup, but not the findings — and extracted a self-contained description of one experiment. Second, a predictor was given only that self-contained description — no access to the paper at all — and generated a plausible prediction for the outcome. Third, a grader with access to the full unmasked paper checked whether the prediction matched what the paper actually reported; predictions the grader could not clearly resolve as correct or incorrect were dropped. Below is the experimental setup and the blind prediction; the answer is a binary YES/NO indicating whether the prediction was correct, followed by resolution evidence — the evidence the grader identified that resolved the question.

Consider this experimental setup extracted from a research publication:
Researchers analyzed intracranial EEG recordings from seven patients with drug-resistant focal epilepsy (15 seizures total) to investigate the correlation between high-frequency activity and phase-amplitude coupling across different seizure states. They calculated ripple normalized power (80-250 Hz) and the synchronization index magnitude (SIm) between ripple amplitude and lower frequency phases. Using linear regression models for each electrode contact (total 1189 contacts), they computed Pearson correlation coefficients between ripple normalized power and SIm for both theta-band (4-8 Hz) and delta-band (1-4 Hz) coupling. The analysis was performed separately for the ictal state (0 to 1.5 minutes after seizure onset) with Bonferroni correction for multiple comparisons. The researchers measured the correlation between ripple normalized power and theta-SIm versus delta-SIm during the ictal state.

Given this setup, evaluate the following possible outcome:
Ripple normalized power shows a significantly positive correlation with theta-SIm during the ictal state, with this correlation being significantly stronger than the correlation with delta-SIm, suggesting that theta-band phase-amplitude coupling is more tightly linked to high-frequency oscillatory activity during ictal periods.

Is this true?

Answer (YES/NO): NO